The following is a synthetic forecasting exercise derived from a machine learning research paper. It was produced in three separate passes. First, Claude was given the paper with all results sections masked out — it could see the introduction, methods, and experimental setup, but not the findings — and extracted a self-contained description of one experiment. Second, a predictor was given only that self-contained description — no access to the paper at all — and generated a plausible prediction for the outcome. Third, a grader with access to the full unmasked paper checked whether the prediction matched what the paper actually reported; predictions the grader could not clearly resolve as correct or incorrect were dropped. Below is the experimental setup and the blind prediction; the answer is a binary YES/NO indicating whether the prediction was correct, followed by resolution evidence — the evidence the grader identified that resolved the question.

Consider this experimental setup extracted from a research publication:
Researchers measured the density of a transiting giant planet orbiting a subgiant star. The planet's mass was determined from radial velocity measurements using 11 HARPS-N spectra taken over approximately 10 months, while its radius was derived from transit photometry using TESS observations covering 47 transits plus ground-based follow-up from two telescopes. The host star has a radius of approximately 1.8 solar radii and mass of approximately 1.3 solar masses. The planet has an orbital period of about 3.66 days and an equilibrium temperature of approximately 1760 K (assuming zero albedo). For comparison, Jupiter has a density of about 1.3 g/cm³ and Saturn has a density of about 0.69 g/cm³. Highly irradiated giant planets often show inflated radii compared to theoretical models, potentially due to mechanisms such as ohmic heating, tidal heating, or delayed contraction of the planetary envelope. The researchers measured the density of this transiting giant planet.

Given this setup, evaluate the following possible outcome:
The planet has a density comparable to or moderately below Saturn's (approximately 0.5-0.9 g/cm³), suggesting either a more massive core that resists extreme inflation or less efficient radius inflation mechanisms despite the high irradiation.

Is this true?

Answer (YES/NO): NO